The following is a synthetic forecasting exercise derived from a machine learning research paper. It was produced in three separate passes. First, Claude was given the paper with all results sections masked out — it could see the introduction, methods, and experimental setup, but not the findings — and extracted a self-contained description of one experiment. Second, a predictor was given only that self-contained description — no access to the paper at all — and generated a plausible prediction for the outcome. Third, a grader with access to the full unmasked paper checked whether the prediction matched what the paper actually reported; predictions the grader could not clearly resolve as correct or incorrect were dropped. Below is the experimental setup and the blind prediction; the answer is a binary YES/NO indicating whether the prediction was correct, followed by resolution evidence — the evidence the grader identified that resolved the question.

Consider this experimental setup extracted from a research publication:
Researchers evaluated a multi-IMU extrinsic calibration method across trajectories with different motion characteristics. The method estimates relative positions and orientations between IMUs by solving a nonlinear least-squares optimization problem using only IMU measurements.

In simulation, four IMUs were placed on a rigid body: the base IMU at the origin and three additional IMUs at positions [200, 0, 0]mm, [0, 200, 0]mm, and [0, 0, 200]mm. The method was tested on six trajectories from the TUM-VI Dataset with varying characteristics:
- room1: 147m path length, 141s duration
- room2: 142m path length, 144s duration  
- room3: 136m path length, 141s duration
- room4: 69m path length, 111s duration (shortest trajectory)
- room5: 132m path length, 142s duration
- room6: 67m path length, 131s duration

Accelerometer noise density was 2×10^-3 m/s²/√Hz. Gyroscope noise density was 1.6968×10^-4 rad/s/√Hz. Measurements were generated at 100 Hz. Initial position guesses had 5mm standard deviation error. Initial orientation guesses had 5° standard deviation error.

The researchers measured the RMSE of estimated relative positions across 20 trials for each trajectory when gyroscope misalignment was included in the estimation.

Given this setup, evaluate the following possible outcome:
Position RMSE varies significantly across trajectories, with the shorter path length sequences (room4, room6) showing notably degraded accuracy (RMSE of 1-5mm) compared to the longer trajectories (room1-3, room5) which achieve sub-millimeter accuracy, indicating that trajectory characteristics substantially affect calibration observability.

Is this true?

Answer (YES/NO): NO